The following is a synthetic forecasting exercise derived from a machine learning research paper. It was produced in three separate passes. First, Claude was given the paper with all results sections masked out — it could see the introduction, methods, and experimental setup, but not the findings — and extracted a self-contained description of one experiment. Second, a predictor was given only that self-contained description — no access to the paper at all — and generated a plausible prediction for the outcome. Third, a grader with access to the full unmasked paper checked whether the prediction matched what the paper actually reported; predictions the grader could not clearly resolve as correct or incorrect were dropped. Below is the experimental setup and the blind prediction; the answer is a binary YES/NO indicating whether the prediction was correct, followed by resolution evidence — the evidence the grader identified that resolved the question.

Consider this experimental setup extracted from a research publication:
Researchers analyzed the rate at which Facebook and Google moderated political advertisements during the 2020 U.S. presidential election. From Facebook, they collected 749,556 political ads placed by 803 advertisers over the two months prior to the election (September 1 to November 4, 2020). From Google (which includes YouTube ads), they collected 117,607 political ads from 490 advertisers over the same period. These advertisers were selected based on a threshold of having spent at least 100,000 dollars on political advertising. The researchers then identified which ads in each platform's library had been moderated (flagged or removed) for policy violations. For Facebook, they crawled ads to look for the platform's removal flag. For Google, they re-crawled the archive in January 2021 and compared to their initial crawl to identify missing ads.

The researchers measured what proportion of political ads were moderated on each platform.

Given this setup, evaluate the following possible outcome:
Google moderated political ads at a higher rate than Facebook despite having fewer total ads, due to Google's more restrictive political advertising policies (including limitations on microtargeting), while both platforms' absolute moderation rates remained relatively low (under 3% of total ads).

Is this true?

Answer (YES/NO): NO